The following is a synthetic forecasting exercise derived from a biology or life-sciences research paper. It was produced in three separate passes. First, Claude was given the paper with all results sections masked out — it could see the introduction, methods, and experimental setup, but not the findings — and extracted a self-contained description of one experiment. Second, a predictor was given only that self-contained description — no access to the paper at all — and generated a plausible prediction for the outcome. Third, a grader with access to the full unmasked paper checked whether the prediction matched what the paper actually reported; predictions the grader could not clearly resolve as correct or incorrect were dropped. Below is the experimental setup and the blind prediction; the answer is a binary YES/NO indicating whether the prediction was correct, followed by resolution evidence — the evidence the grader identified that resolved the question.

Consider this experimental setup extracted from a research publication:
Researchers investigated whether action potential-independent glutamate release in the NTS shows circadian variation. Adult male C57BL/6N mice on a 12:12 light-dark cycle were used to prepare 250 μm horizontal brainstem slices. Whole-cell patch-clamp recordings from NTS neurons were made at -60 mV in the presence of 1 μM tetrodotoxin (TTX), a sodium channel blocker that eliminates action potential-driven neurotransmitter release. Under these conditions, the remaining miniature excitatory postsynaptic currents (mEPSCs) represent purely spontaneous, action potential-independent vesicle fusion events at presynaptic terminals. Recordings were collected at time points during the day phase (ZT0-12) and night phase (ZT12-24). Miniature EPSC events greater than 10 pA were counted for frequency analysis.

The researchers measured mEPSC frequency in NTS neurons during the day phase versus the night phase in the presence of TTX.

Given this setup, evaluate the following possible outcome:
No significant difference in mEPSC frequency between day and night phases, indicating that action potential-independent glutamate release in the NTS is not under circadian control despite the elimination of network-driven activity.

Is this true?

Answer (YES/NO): NO